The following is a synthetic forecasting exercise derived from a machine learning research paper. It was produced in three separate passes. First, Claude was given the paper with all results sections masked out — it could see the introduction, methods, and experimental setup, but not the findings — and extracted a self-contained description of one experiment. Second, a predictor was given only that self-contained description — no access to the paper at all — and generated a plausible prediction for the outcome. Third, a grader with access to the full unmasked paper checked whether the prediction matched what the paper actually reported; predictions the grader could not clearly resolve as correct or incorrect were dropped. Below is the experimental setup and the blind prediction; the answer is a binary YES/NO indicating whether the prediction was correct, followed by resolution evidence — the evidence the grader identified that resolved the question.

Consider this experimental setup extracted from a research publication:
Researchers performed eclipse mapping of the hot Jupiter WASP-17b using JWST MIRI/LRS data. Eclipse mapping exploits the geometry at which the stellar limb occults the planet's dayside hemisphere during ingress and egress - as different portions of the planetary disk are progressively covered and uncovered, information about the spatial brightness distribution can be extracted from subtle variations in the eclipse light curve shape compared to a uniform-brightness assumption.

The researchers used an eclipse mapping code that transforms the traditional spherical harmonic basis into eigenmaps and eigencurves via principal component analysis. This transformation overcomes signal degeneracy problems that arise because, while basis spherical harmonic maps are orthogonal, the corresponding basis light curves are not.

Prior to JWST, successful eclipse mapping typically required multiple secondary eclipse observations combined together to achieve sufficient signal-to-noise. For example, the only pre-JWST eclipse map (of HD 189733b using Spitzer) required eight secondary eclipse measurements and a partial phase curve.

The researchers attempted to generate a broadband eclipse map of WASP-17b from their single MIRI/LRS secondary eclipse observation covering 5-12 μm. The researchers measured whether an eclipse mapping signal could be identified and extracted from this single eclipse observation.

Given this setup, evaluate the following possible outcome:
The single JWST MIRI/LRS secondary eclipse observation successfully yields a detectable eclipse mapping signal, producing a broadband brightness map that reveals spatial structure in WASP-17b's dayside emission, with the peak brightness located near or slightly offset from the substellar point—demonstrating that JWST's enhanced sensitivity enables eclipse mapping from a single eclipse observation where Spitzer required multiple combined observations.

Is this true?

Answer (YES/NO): YES